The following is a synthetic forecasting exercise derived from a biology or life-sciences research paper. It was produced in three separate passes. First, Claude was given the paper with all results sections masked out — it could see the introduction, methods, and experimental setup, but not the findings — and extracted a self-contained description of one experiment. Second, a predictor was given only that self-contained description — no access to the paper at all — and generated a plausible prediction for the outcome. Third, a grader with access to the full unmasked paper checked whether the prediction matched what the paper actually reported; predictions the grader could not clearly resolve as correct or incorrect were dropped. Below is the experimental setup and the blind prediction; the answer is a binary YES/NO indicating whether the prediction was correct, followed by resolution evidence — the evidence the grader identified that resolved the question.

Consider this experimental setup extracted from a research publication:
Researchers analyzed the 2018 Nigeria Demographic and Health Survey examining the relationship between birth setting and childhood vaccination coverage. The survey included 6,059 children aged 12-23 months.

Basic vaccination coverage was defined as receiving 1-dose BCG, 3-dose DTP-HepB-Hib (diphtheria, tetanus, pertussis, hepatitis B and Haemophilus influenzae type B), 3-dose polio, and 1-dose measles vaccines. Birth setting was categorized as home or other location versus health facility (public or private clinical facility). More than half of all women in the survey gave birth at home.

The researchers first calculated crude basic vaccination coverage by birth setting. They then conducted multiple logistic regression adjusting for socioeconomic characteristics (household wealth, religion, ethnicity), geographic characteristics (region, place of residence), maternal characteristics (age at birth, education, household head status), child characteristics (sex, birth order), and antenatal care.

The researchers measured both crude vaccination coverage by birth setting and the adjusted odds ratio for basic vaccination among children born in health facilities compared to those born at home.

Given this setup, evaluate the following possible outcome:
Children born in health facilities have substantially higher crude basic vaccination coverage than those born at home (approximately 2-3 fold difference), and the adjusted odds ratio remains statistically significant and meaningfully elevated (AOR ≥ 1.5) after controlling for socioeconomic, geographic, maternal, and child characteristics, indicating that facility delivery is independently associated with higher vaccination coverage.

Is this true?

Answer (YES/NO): NO